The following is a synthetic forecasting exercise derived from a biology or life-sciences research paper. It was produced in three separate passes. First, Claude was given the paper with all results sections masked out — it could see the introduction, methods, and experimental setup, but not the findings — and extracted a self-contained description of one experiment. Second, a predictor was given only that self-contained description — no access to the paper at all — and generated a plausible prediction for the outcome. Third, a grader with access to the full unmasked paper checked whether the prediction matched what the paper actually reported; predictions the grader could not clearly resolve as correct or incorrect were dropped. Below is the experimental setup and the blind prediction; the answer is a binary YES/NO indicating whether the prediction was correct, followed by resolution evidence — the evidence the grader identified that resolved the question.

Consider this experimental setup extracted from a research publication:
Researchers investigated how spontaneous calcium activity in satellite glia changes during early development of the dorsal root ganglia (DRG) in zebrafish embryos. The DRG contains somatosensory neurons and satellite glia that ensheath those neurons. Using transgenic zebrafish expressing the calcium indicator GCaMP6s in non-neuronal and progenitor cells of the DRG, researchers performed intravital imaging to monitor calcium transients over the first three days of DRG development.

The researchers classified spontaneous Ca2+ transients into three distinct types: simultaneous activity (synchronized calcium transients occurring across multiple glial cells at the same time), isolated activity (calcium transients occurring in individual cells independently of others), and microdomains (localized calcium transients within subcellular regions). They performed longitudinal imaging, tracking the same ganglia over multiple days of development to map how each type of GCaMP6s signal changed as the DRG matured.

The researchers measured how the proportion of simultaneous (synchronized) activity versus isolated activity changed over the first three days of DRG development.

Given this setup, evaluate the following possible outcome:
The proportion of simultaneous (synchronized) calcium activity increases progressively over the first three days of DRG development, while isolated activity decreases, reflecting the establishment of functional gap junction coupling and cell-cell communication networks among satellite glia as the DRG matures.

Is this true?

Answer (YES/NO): NO